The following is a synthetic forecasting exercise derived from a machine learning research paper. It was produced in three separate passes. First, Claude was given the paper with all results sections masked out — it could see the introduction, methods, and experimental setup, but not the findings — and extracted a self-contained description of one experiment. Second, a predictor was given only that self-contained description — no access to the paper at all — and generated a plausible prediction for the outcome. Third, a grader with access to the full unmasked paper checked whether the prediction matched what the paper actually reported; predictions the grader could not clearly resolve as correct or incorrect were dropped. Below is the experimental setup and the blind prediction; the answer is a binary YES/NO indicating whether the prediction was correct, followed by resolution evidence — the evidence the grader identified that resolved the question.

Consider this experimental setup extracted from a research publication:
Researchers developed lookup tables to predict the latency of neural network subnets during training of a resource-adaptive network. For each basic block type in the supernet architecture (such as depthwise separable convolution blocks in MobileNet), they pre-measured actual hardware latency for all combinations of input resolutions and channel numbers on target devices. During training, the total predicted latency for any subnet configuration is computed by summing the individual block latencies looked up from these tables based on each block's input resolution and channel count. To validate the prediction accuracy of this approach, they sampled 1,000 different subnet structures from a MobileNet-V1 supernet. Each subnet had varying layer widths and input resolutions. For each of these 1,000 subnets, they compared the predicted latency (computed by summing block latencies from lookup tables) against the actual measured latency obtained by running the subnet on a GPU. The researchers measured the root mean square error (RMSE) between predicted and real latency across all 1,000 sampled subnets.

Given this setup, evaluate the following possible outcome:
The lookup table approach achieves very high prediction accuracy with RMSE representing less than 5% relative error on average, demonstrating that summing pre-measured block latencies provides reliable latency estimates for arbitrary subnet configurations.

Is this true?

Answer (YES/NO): YES